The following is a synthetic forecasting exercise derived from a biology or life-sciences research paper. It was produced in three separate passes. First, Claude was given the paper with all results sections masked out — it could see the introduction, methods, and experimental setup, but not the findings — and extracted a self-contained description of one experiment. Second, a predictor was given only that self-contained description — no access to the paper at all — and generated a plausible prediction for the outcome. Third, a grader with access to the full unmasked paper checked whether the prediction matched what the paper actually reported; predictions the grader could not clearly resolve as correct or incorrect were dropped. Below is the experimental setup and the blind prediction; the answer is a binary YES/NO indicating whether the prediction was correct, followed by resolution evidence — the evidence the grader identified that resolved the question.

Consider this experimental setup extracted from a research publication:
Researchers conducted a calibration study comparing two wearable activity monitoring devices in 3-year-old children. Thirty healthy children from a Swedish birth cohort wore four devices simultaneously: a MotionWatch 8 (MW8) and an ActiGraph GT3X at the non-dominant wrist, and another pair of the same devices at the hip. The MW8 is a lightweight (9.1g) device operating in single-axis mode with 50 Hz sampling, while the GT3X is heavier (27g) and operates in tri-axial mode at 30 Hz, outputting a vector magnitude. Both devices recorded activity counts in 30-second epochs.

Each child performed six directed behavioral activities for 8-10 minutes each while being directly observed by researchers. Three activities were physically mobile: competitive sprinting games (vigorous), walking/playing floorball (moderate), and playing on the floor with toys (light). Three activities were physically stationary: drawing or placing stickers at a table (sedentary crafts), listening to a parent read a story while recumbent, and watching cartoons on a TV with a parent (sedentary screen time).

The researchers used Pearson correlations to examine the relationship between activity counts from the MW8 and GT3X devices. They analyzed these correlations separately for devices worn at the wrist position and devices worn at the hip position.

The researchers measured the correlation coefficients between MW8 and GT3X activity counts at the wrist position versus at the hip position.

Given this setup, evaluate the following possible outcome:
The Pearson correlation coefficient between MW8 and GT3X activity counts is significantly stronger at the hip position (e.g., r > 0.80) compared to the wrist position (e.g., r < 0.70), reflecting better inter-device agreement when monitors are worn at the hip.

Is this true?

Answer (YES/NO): NO